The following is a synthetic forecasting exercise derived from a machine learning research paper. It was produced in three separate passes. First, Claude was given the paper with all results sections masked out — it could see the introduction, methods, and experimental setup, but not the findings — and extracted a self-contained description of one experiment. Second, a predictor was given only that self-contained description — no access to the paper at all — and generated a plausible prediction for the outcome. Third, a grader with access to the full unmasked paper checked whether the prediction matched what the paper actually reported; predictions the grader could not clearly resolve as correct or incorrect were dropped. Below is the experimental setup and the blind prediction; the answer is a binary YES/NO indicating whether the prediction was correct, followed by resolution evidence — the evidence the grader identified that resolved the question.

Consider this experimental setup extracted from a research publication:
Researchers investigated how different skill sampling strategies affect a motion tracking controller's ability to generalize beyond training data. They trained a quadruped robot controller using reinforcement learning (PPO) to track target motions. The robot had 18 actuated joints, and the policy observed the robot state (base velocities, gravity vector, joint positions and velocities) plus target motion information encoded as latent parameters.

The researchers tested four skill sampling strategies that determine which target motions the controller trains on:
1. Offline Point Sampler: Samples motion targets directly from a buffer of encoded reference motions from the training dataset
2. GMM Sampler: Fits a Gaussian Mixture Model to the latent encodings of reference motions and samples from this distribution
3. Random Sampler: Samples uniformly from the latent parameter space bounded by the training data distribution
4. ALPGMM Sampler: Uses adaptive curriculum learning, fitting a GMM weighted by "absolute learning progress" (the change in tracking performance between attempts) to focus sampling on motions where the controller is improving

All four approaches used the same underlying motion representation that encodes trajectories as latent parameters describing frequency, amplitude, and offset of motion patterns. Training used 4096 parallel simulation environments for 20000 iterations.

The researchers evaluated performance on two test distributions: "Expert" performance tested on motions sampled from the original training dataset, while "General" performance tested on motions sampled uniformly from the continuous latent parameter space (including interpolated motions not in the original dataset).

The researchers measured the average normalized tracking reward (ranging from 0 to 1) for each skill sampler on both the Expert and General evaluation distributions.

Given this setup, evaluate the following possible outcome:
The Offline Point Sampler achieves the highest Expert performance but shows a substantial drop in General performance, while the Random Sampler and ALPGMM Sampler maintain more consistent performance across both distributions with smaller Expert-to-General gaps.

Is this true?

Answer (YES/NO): YES